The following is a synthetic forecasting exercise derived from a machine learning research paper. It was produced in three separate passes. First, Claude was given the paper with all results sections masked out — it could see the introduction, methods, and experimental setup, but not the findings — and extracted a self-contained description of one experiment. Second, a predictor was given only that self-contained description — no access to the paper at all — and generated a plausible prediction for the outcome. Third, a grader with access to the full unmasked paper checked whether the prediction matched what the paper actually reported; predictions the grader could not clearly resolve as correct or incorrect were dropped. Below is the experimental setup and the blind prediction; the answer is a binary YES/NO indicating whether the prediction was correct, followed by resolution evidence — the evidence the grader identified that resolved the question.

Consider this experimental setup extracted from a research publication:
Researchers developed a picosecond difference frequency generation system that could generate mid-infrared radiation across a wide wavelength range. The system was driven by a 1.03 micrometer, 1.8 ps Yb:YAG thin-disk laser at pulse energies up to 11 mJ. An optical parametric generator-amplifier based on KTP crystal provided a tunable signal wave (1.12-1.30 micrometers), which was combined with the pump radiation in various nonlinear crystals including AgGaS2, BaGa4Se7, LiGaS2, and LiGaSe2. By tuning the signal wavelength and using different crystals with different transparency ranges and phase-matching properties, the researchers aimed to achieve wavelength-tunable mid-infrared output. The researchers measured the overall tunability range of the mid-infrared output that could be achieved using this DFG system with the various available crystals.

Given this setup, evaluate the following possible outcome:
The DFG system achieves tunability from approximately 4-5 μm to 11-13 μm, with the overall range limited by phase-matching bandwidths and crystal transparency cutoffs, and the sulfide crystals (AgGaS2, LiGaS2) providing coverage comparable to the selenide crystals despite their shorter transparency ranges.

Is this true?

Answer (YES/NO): NO